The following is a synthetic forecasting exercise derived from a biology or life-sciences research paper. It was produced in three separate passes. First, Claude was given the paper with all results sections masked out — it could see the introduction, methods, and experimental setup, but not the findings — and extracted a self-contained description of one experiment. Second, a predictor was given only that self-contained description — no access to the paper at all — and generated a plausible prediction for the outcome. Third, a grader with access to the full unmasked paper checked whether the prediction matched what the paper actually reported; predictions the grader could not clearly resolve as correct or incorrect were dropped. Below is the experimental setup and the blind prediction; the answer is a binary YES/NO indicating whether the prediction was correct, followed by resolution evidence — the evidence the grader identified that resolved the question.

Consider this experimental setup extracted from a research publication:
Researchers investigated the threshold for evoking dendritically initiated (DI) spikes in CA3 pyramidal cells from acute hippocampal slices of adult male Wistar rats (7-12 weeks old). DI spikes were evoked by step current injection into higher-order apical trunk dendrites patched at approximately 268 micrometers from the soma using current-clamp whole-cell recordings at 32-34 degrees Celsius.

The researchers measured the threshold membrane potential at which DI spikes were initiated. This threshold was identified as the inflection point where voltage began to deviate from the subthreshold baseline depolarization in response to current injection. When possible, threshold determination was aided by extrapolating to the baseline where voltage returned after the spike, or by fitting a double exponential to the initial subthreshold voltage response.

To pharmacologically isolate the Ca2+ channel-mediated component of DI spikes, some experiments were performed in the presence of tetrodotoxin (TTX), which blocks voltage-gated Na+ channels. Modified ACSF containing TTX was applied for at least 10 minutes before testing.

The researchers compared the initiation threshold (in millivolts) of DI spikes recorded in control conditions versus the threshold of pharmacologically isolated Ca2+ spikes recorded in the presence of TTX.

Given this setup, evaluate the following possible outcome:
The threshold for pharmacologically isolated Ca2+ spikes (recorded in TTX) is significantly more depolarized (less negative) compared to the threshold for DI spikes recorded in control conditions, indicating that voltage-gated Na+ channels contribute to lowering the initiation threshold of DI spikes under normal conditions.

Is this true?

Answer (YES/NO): YES